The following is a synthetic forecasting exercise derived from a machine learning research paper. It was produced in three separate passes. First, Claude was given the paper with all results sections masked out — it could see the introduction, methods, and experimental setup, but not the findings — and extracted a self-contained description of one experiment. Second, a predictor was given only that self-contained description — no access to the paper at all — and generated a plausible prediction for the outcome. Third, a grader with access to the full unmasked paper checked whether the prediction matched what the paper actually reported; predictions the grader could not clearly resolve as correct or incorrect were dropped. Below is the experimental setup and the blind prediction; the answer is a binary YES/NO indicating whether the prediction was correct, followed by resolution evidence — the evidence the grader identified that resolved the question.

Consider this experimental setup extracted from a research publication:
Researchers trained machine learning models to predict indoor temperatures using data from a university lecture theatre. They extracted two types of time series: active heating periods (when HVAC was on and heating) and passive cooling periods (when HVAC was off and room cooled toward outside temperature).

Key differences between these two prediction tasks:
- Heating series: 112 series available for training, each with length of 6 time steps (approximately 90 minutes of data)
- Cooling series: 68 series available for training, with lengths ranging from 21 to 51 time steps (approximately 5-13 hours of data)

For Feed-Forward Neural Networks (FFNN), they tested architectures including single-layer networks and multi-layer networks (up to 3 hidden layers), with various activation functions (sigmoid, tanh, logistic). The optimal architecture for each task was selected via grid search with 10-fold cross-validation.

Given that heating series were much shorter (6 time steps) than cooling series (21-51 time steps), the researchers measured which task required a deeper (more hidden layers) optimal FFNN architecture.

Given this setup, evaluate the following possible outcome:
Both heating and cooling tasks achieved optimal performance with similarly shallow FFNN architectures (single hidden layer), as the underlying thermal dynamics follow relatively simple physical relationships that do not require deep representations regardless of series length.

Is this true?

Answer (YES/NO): NO